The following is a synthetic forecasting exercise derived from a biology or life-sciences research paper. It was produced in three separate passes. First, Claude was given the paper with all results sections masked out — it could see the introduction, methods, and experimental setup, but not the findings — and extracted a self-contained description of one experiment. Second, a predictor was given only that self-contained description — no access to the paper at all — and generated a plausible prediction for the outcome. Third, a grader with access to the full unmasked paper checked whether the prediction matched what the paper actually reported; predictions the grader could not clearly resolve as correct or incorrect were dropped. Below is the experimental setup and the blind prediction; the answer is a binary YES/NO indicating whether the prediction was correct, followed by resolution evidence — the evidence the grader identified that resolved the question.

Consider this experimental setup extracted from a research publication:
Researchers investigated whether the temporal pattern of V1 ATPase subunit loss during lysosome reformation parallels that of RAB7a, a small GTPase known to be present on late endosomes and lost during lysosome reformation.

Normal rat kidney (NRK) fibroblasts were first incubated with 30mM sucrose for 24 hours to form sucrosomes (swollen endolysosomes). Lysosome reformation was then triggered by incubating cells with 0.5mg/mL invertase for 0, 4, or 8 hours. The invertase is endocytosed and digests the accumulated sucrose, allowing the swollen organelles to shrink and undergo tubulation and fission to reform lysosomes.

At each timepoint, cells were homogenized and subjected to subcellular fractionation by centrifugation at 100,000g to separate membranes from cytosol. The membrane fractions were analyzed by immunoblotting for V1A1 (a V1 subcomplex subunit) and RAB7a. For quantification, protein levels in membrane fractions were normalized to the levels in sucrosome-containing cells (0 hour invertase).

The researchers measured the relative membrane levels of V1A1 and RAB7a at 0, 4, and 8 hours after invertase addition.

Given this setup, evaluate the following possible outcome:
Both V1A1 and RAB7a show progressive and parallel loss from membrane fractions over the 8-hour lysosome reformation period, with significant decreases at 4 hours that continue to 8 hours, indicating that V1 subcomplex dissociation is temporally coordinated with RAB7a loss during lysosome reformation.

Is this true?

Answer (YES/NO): YES